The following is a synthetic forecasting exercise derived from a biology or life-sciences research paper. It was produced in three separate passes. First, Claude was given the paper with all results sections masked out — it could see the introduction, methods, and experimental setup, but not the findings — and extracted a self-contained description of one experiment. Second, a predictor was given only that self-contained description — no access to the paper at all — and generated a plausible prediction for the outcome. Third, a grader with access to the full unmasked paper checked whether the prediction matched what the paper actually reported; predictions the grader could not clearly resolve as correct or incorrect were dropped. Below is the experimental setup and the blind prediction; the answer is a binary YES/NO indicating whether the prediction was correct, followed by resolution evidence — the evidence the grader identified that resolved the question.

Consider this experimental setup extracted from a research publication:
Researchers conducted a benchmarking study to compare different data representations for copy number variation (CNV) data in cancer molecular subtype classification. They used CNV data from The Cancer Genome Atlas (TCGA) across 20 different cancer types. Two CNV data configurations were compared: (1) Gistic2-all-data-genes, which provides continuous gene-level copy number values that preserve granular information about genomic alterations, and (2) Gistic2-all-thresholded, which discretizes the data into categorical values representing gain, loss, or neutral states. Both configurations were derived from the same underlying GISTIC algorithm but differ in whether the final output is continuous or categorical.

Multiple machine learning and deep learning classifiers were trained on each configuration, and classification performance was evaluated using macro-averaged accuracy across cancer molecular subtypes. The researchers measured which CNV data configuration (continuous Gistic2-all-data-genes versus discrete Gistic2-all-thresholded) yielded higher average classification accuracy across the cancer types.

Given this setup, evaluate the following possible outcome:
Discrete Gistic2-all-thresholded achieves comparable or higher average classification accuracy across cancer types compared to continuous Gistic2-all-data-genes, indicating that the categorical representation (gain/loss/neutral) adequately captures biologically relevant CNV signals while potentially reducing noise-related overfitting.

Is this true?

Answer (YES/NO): NO